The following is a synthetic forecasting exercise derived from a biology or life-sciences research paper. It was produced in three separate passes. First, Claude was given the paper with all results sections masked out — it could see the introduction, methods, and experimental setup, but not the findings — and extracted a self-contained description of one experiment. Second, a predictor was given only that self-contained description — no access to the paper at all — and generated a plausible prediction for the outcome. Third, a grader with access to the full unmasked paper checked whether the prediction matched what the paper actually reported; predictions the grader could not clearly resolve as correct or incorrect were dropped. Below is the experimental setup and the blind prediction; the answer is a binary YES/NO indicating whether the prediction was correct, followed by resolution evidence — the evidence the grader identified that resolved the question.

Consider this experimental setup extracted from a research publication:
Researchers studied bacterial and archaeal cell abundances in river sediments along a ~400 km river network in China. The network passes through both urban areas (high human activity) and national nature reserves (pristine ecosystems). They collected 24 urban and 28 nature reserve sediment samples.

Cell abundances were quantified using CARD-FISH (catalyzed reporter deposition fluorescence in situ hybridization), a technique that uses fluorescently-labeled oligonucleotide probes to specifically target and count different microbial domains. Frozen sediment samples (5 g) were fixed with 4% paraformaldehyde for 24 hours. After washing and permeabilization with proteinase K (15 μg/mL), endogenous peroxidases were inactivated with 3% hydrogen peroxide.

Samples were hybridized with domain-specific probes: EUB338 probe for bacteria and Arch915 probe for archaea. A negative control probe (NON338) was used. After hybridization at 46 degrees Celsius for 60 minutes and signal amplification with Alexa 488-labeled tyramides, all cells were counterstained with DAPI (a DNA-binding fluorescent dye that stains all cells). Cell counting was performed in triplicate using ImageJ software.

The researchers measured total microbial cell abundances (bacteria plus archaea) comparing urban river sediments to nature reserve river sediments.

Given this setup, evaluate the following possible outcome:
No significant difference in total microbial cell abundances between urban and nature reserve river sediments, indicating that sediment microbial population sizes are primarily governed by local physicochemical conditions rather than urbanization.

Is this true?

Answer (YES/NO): NO